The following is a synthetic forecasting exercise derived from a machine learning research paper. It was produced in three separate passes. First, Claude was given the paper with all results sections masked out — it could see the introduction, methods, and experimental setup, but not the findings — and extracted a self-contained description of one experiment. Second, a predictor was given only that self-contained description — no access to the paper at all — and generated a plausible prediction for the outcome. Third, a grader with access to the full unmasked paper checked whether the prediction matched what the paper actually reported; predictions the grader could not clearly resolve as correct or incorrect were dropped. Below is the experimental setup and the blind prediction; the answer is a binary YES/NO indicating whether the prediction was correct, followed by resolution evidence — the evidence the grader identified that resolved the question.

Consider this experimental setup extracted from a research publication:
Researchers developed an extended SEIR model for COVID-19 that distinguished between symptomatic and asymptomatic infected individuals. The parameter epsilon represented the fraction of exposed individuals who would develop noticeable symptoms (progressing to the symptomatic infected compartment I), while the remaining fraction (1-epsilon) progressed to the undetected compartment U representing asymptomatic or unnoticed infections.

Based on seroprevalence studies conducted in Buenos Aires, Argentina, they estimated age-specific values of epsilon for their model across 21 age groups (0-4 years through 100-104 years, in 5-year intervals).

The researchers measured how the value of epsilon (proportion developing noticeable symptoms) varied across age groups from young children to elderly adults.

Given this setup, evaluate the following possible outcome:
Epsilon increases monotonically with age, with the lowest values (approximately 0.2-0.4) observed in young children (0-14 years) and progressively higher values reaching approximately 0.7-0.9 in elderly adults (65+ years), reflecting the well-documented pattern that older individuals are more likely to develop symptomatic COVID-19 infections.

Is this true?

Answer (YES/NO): NO